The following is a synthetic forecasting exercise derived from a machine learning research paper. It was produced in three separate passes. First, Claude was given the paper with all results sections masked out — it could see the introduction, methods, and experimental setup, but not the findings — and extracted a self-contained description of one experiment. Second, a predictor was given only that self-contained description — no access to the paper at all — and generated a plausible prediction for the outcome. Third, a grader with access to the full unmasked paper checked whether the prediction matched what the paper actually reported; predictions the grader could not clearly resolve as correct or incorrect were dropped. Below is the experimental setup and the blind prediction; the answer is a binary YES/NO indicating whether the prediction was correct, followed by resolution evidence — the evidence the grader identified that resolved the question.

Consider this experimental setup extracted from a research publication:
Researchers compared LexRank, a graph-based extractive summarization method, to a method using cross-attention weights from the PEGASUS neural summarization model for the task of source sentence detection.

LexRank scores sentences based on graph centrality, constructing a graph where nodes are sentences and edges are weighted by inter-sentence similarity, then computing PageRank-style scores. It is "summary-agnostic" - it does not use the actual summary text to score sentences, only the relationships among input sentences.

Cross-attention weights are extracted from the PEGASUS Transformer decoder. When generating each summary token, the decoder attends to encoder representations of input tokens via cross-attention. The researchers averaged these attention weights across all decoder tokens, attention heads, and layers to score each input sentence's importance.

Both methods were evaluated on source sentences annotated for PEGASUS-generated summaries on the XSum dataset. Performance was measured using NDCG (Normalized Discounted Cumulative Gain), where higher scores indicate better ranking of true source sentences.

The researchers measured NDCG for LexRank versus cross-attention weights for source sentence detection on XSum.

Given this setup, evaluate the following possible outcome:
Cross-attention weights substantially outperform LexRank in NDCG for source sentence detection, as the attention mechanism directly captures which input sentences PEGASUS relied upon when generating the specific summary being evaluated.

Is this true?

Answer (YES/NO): NO